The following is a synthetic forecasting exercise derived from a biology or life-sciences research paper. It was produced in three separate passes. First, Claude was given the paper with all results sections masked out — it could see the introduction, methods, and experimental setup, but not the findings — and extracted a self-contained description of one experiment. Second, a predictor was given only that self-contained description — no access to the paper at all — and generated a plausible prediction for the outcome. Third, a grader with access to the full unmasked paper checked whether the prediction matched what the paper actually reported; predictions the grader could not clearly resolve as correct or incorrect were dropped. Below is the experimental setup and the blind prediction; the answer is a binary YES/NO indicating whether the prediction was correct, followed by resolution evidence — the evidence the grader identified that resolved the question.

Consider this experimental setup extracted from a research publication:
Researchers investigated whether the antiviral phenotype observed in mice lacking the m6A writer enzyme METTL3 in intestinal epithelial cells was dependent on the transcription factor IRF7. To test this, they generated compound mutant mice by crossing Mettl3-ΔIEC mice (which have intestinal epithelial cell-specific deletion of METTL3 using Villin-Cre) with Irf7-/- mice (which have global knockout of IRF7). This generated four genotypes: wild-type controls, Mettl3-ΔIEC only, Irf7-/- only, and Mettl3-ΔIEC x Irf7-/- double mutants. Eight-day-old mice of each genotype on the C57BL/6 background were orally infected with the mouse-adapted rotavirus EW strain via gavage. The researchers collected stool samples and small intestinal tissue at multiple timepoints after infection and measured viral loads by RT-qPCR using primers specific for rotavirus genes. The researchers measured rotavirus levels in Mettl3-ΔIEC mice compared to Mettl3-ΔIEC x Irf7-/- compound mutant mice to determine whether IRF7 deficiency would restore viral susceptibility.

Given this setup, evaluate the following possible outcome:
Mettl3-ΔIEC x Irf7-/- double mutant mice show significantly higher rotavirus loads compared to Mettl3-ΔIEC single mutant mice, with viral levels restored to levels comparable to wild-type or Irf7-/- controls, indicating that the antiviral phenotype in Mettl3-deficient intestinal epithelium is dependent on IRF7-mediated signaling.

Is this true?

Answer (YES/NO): YES